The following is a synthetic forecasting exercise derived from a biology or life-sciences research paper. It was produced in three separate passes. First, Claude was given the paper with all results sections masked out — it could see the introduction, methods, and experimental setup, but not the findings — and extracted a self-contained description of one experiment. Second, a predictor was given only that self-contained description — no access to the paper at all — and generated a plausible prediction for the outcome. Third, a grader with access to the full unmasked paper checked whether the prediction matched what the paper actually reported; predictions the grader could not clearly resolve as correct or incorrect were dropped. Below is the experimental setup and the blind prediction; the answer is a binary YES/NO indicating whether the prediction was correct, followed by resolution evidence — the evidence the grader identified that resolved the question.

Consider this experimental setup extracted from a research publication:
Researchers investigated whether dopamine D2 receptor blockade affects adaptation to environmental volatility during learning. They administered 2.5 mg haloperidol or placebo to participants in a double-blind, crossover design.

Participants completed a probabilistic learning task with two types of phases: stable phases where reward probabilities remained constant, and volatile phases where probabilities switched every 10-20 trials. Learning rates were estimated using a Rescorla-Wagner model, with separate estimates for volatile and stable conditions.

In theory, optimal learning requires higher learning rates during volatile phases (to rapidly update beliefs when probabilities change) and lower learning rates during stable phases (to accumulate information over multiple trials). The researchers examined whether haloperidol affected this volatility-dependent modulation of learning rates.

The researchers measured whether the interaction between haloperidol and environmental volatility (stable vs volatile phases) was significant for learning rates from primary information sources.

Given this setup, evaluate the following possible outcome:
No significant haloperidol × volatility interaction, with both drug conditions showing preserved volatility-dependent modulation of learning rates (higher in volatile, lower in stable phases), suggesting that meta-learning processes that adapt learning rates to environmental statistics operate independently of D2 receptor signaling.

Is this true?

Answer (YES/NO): NO